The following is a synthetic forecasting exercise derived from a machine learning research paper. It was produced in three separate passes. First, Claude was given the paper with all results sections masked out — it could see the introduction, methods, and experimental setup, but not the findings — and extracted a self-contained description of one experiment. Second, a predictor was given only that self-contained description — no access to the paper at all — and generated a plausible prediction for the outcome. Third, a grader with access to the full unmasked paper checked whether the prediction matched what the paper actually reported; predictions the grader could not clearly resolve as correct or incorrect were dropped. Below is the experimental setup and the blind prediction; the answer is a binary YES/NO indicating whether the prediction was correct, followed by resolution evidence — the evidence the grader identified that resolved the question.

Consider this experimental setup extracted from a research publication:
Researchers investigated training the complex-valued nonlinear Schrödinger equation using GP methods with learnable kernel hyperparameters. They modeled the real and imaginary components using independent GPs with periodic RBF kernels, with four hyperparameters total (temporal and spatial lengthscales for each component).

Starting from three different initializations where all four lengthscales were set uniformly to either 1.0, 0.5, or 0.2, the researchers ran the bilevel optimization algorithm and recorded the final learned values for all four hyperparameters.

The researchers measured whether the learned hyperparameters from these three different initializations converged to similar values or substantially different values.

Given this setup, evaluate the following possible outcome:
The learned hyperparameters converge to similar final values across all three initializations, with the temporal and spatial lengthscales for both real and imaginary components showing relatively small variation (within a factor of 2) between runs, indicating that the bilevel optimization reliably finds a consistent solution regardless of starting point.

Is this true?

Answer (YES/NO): YES